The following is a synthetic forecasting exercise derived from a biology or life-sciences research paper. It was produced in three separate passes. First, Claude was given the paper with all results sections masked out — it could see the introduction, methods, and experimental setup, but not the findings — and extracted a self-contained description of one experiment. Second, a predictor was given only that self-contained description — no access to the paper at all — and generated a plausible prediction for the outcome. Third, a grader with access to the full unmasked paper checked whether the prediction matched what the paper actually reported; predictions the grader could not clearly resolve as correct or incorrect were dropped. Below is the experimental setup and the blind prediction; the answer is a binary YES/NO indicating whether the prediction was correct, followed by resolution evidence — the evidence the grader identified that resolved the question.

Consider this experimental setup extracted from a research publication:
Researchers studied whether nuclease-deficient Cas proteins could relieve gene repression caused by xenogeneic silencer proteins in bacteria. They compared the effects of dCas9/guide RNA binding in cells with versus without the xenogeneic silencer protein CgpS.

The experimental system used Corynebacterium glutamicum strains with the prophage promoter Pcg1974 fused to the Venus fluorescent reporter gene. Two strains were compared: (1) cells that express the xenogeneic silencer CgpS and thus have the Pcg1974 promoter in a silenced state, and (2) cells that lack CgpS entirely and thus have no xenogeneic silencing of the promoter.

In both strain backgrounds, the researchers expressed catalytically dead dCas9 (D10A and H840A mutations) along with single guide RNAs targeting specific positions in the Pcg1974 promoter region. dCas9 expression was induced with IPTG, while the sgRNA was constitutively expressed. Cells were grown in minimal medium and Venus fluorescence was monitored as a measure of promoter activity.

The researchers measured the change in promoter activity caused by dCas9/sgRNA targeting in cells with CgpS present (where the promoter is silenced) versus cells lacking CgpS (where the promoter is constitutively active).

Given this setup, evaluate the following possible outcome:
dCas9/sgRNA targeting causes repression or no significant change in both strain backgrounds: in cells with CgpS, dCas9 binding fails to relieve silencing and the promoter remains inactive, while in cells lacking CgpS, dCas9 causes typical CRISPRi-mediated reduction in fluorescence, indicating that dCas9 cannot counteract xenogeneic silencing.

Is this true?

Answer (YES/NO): NO